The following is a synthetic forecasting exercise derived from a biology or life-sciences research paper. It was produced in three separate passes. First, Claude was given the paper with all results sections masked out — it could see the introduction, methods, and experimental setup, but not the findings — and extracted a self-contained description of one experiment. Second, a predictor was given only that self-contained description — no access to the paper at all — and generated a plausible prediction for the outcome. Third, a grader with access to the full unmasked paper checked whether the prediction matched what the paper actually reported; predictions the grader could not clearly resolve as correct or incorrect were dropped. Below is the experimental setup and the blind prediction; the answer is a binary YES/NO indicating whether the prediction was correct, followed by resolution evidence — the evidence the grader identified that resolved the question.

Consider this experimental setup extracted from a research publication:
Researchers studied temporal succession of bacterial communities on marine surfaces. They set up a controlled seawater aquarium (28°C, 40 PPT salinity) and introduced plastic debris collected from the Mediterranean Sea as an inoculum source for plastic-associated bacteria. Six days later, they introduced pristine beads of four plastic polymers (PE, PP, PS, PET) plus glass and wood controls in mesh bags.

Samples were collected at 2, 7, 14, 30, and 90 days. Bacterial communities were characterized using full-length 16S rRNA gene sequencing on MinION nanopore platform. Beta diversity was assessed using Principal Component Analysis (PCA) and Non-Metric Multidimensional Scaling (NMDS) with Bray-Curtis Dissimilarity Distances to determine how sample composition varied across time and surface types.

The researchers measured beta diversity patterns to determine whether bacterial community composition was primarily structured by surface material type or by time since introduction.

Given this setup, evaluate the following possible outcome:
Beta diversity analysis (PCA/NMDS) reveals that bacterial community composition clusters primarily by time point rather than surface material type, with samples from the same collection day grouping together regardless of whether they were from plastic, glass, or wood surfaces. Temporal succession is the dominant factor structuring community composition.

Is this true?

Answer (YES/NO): YES